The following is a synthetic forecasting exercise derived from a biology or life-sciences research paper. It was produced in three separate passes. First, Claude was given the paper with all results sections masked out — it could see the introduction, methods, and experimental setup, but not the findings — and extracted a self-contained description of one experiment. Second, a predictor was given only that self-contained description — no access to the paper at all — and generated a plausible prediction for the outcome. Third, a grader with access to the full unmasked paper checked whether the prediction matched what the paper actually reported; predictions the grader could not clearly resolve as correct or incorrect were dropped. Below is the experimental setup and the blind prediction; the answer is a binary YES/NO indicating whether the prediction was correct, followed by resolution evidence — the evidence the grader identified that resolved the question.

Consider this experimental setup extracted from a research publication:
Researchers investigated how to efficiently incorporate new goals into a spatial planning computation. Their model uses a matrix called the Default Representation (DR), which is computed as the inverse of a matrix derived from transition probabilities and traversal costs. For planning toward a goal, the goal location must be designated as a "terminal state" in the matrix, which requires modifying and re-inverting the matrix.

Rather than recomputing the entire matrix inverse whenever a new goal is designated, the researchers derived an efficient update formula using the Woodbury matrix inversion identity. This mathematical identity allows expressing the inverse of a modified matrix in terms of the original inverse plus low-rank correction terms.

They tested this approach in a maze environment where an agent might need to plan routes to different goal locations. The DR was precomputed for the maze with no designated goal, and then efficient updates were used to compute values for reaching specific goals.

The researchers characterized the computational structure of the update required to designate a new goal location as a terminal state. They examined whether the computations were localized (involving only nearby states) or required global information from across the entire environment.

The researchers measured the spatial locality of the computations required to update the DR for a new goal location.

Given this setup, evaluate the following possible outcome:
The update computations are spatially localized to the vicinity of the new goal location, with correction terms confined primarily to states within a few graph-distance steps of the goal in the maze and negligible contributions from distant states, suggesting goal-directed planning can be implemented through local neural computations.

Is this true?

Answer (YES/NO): YES